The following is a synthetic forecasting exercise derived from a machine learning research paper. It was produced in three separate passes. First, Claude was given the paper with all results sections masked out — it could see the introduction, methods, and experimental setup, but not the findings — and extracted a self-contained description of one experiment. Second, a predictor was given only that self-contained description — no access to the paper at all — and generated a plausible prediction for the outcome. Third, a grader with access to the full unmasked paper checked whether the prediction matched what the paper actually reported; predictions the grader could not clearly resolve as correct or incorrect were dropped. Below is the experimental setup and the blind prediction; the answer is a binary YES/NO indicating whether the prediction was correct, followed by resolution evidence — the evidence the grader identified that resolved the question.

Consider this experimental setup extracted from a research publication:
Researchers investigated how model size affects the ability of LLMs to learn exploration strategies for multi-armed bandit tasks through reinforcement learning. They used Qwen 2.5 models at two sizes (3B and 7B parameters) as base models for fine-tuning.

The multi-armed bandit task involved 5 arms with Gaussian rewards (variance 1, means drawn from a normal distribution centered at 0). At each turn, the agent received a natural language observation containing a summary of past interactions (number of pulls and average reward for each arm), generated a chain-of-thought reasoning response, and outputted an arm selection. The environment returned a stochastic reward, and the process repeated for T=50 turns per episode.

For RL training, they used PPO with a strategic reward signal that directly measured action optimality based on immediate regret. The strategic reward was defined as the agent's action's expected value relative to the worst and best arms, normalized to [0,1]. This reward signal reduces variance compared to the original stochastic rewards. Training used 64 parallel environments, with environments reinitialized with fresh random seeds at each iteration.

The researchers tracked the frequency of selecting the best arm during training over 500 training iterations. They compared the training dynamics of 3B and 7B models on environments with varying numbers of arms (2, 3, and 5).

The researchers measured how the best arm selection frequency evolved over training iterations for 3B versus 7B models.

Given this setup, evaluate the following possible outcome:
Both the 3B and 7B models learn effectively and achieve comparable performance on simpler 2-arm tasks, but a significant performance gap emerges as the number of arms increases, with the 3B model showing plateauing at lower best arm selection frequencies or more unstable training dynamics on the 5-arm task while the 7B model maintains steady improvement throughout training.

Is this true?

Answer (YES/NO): NO